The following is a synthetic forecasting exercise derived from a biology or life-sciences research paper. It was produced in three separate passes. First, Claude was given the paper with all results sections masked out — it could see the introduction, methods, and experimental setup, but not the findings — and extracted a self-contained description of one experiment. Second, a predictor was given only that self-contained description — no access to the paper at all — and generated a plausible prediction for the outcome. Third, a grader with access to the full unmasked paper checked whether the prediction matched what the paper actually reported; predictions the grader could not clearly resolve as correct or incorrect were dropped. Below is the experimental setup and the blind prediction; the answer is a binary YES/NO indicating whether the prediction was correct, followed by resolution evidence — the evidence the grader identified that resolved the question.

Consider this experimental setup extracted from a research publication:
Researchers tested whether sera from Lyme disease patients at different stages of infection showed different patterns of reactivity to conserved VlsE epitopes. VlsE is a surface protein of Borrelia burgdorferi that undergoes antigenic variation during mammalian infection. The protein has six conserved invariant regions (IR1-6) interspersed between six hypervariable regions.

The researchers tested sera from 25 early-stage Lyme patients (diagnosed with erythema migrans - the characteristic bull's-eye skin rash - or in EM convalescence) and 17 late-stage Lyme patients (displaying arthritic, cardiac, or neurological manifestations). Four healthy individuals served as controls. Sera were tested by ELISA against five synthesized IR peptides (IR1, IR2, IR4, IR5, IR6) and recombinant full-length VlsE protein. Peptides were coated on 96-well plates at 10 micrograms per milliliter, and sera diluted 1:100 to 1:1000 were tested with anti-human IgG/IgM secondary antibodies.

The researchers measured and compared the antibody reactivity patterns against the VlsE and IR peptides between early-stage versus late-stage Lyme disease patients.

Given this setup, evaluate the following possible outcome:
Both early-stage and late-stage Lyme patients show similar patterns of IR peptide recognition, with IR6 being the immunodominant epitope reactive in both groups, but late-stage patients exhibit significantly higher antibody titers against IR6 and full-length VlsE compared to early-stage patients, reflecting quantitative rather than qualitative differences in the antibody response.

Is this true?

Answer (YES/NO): NO